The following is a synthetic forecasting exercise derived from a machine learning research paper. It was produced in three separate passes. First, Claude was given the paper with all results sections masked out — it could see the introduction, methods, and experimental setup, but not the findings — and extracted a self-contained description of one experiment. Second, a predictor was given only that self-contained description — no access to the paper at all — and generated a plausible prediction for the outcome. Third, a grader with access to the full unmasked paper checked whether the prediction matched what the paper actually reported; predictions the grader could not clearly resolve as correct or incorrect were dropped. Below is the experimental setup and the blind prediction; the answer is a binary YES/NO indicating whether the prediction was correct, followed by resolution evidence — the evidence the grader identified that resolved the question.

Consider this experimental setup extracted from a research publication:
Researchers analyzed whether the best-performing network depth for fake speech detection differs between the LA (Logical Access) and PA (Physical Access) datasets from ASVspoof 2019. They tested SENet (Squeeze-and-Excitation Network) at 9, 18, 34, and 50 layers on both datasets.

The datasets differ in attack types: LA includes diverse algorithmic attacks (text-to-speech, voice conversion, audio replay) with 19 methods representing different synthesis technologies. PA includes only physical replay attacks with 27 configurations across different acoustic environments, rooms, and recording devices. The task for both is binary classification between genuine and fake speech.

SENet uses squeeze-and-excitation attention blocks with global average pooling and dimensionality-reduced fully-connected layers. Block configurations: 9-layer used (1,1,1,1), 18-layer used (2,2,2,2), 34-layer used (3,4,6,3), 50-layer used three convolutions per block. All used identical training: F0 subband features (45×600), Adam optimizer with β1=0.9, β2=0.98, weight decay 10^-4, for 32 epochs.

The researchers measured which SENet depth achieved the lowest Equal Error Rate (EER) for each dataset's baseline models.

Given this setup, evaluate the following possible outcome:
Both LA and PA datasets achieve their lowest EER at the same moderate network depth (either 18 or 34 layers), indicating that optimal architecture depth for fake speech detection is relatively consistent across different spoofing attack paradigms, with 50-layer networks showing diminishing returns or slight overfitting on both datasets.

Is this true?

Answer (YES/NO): NO